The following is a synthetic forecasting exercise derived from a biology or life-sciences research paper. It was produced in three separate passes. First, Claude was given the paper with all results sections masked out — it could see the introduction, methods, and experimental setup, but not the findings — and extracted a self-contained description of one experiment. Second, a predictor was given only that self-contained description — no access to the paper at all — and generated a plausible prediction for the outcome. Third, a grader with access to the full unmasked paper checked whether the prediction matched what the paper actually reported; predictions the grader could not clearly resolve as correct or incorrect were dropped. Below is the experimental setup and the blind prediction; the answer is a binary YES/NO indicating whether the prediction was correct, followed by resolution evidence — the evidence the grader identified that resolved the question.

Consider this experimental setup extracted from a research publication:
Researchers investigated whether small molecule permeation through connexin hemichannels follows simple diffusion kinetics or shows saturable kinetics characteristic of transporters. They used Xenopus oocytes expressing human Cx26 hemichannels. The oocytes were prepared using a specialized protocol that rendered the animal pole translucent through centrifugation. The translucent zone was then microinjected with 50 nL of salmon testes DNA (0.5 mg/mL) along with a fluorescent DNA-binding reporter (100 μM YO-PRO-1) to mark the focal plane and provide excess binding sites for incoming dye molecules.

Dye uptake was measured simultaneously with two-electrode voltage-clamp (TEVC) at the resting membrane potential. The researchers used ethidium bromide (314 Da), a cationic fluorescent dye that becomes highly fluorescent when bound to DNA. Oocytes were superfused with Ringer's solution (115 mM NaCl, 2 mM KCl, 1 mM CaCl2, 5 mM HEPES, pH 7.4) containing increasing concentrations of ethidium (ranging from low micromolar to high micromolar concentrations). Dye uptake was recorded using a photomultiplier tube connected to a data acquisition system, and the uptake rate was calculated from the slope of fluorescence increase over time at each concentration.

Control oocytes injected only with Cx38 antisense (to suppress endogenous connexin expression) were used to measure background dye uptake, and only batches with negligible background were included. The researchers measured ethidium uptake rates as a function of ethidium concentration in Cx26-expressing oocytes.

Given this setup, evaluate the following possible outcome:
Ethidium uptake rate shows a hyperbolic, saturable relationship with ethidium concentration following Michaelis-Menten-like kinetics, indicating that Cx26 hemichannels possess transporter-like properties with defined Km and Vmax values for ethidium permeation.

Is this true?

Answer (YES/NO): NO